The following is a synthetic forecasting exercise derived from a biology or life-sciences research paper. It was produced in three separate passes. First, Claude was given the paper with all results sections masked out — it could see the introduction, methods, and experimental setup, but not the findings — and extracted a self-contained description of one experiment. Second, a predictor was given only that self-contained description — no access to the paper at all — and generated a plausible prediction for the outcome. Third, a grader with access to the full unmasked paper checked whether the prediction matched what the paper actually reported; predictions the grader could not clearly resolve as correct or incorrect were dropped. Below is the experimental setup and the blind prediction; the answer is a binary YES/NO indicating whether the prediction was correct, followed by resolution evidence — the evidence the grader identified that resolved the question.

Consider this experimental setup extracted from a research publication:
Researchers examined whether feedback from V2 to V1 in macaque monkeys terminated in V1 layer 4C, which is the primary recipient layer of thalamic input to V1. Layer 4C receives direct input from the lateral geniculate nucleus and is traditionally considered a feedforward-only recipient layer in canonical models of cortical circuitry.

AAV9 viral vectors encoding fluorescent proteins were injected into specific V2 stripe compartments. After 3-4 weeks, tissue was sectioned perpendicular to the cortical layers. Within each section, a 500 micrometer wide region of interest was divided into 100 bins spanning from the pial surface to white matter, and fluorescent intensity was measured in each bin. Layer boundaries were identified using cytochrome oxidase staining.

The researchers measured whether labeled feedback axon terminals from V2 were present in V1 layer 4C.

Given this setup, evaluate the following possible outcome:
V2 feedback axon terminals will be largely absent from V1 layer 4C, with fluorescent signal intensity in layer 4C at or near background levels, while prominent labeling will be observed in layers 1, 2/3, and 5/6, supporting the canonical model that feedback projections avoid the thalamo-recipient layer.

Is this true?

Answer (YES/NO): YES